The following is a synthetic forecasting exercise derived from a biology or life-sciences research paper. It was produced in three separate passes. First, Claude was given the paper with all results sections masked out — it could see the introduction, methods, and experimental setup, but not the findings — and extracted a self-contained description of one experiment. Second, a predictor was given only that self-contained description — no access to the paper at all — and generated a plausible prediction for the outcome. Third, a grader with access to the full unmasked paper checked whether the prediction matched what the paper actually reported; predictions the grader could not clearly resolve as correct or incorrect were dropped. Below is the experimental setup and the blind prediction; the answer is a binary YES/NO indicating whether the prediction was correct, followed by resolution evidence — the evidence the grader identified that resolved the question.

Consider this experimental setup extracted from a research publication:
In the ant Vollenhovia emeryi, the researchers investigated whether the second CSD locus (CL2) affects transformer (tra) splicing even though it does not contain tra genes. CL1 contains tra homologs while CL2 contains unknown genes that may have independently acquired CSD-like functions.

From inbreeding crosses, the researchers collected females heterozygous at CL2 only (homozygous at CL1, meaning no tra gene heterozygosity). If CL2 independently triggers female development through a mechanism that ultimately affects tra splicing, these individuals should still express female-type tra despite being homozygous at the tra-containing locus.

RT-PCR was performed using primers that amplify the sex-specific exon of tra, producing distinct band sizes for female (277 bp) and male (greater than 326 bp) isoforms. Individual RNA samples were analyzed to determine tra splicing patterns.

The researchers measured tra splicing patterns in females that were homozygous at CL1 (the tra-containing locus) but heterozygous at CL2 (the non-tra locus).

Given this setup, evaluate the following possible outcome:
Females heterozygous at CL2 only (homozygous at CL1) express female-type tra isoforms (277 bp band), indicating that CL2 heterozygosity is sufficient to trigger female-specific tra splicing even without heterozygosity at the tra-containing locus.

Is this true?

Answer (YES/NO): YES